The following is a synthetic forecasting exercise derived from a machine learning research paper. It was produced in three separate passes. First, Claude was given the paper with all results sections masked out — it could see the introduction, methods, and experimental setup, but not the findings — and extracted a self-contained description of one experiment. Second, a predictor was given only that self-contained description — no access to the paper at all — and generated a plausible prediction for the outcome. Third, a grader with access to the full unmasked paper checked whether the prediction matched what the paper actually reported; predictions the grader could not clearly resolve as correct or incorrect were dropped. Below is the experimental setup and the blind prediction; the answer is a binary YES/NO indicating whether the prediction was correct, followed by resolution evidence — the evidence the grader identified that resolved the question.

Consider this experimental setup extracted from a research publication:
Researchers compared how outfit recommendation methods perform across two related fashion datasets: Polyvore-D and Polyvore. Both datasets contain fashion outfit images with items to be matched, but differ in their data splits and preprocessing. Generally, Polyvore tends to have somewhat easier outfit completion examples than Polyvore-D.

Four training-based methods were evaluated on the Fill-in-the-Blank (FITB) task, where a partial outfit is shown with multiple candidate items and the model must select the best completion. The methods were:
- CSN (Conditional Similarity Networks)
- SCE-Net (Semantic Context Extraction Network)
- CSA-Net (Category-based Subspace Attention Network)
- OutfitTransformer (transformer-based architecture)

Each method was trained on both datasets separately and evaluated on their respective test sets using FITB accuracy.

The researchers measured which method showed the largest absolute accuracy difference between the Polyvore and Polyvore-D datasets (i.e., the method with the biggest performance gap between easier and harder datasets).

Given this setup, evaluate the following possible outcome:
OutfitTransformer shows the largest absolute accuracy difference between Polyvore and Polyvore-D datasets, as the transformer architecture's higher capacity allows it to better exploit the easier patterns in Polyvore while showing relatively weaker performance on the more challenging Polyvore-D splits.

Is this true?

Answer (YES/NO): YES